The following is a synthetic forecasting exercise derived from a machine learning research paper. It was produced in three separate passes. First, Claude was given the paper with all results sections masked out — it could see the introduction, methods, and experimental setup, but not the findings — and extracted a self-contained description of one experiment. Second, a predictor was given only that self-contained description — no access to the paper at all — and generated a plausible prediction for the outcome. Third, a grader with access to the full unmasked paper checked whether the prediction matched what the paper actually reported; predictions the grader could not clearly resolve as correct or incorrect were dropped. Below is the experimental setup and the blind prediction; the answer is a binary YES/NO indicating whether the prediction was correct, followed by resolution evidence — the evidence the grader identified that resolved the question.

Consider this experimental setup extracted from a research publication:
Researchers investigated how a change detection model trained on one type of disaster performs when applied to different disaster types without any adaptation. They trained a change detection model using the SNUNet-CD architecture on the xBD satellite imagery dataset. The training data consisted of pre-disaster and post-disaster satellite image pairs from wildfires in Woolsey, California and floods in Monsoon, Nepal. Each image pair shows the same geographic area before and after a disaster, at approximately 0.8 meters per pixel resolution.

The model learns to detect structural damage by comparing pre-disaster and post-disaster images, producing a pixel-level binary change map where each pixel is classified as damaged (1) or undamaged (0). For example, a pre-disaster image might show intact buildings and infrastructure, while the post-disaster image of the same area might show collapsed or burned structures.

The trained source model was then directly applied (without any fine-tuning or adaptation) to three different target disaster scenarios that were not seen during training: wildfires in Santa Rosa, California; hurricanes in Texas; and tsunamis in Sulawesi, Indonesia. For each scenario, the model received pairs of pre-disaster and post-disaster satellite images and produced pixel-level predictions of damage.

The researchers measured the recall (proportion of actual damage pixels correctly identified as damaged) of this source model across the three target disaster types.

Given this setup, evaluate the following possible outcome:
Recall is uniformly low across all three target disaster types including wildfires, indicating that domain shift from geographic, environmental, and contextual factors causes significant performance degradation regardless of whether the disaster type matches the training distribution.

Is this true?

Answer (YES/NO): NO